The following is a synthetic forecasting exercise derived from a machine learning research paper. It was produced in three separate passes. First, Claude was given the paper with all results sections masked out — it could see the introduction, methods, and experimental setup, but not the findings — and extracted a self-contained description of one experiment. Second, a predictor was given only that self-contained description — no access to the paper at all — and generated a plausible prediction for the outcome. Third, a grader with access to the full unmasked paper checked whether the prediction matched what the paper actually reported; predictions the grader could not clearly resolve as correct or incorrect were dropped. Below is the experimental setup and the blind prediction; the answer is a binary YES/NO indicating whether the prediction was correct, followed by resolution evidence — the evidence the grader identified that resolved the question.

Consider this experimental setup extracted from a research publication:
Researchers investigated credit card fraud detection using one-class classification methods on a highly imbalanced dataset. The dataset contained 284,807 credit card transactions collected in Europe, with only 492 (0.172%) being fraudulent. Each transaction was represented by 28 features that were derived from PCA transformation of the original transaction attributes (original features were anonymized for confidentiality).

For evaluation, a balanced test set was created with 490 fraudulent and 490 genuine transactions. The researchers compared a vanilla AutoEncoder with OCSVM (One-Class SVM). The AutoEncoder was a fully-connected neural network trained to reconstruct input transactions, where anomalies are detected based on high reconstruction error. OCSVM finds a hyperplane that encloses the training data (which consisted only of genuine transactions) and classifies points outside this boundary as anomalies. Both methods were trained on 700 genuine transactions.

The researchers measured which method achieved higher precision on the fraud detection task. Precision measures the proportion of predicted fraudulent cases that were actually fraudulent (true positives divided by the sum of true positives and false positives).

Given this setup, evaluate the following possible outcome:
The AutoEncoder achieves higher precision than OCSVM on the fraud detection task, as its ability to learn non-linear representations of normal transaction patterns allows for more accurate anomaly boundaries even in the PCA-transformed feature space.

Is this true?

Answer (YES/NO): YES